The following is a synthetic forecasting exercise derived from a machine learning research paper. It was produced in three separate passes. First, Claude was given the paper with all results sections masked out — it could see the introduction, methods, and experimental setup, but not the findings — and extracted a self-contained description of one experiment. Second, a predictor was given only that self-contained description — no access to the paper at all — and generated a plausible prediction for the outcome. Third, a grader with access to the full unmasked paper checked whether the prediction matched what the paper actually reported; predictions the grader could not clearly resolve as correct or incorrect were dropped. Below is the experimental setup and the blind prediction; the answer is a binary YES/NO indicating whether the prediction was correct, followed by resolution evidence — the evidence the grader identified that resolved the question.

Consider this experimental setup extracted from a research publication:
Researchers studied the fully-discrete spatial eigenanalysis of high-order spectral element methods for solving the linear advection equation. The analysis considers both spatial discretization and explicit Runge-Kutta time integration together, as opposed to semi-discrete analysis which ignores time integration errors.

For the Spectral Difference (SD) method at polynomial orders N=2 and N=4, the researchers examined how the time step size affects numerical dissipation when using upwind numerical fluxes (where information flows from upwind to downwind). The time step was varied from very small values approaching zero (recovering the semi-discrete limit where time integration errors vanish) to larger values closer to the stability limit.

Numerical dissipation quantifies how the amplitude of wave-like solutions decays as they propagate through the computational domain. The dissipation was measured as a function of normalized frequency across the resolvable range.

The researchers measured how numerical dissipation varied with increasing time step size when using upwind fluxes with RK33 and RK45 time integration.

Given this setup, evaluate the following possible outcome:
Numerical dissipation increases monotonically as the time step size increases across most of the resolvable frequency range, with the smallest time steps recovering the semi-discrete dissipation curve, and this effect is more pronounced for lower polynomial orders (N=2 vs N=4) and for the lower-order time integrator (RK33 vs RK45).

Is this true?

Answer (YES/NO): NO